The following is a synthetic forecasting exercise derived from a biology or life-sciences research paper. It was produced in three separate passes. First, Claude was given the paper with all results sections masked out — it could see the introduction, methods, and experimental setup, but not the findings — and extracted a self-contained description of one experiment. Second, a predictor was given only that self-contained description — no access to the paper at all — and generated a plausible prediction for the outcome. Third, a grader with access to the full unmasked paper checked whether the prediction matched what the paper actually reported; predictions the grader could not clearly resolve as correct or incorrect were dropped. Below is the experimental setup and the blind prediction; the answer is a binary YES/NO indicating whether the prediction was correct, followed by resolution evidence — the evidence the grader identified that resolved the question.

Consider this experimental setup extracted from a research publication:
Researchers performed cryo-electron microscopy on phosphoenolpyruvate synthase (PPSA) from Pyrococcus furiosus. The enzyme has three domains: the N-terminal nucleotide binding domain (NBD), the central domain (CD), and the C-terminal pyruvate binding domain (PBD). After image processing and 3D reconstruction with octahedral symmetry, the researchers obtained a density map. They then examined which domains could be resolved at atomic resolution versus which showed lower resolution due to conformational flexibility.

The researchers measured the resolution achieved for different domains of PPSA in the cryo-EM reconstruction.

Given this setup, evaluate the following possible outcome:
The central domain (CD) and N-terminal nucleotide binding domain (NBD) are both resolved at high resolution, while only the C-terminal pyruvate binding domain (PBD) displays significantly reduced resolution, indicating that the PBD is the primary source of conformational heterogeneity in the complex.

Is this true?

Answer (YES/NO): NO